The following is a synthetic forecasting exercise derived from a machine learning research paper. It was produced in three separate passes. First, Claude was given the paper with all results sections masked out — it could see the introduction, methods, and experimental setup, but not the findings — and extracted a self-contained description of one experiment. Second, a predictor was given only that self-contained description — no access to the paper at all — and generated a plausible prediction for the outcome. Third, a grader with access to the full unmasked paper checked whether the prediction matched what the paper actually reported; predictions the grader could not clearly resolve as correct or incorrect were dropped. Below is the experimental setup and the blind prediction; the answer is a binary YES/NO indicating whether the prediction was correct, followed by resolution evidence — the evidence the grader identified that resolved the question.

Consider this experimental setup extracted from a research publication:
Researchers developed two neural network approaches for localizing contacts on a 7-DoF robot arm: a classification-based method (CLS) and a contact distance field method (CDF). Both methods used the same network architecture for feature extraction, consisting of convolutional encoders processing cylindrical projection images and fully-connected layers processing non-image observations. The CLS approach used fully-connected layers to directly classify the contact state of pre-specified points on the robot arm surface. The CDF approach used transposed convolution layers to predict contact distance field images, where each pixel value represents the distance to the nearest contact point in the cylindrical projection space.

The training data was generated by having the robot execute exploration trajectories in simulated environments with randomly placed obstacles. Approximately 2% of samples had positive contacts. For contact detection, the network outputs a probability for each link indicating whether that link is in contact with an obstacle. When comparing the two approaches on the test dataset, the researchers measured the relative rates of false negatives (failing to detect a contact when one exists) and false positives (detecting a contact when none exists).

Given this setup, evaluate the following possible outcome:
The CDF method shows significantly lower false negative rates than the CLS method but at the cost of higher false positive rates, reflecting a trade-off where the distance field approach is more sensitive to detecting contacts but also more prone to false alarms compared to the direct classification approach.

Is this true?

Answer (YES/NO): YES